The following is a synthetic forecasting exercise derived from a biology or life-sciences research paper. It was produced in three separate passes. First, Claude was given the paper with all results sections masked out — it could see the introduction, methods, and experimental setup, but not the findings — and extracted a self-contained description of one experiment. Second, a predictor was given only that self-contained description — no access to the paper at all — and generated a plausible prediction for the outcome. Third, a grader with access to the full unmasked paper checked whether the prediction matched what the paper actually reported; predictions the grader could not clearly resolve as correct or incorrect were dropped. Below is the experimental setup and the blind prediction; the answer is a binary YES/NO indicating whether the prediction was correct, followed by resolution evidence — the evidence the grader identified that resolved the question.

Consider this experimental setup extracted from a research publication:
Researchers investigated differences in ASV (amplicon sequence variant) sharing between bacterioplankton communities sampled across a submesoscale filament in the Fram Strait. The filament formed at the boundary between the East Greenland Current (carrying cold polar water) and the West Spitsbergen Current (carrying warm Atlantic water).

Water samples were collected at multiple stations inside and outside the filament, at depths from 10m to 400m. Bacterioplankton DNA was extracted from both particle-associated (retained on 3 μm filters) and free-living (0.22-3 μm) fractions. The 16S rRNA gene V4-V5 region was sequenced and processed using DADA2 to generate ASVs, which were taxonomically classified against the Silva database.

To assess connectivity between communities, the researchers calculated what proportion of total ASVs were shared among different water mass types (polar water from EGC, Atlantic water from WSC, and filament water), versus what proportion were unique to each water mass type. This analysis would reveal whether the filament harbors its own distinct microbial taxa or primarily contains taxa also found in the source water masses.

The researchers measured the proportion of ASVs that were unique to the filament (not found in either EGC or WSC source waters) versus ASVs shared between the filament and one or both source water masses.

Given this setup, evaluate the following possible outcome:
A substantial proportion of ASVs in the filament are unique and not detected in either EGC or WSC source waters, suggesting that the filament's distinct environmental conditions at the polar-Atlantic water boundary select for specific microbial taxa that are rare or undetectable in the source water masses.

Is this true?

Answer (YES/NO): NO